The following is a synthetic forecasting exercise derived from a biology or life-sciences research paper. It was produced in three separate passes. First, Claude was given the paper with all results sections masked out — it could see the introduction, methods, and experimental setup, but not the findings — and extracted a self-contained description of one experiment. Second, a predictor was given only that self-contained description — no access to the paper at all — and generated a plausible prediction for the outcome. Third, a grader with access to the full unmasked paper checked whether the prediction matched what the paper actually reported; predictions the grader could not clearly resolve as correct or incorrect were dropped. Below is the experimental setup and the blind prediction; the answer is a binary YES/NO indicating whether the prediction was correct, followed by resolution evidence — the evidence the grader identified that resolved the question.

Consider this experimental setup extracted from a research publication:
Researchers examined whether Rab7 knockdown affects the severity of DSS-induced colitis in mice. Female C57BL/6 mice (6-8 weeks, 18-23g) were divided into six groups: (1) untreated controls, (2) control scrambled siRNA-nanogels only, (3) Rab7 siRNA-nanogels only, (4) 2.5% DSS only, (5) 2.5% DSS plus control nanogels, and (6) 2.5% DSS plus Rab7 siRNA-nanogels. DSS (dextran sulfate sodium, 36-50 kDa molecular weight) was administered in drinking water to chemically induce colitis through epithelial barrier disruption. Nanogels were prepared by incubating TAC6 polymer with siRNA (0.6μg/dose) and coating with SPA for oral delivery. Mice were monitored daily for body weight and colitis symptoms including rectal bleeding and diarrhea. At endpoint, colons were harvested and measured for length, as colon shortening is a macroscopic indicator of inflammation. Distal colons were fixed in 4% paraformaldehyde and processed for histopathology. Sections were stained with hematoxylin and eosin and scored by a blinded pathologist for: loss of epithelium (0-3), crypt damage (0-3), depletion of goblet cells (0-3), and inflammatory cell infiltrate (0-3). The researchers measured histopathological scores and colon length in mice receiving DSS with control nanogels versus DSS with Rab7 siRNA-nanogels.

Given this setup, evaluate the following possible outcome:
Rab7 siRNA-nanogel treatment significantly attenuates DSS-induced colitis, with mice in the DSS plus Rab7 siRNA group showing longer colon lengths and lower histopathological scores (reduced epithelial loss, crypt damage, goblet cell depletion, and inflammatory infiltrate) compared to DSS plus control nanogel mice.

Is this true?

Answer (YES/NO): NO